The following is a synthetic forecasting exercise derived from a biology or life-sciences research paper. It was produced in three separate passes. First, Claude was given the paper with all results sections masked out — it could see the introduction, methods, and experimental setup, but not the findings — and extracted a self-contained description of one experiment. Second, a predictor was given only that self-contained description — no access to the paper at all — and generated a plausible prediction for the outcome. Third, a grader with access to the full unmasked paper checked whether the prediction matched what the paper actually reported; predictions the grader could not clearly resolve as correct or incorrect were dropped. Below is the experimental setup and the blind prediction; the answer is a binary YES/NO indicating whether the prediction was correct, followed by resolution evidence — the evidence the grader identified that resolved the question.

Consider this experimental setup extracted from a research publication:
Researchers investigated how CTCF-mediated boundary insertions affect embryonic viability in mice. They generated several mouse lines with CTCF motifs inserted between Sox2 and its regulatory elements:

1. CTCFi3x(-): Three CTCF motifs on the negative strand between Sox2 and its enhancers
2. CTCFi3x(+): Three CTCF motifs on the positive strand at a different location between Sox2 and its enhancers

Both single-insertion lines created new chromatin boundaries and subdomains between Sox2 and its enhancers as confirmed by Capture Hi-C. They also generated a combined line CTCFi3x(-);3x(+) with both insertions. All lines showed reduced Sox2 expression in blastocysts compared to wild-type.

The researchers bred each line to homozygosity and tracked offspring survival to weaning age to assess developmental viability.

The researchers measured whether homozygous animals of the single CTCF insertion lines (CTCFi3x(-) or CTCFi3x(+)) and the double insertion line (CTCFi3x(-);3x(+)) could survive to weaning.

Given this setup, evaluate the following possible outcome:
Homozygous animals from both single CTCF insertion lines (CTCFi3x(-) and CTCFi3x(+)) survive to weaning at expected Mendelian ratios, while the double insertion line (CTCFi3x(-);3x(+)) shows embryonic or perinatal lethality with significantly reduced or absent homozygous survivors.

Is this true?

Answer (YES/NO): YES